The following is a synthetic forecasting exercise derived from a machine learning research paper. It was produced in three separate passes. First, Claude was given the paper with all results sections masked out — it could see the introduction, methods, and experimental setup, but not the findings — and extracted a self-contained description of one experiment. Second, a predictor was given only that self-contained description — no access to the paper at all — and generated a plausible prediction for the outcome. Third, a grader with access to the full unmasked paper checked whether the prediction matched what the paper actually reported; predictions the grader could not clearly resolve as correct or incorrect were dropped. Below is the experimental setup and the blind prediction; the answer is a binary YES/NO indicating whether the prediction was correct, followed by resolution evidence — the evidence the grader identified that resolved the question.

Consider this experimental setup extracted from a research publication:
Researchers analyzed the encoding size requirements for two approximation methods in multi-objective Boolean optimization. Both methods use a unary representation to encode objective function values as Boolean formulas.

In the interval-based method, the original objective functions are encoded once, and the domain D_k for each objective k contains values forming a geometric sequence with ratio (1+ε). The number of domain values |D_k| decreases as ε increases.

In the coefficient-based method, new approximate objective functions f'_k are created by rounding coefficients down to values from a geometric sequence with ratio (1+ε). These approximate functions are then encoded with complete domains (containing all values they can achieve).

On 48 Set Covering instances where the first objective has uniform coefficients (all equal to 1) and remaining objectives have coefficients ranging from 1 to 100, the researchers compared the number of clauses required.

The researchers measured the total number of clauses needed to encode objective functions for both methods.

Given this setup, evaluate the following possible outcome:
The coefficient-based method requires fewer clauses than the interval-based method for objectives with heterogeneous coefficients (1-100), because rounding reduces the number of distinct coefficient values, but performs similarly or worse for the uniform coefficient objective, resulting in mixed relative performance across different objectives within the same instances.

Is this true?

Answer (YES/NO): NO